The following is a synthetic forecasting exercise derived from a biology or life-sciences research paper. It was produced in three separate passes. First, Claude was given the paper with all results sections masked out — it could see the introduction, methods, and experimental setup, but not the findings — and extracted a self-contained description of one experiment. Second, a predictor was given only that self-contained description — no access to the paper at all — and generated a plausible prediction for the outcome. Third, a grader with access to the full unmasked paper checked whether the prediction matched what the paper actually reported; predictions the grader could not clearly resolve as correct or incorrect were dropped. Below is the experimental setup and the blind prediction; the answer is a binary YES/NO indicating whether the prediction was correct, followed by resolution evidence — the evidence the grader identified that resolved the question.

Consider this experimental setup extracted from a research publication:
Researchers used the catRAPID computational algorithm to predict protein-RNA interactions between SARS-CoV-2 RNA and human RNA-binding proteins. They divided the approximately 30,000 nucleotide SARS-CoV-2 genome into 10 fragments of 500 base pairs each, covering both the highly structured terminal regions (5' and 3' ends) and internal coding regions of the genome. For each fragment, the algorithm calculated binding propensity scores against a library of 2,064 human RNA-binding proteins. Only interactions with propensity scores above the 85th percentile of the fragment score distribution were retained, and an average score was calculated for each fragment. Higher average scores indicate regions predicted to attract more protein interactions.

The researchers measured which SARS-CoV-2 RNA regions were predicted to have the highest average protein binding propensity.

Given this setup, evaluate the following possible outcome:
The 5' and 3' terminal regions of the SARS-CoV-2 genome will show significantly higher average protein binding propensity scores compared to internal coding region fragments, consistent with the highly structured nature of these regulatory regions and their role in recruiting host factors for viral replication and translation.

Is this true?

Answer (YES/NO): YES